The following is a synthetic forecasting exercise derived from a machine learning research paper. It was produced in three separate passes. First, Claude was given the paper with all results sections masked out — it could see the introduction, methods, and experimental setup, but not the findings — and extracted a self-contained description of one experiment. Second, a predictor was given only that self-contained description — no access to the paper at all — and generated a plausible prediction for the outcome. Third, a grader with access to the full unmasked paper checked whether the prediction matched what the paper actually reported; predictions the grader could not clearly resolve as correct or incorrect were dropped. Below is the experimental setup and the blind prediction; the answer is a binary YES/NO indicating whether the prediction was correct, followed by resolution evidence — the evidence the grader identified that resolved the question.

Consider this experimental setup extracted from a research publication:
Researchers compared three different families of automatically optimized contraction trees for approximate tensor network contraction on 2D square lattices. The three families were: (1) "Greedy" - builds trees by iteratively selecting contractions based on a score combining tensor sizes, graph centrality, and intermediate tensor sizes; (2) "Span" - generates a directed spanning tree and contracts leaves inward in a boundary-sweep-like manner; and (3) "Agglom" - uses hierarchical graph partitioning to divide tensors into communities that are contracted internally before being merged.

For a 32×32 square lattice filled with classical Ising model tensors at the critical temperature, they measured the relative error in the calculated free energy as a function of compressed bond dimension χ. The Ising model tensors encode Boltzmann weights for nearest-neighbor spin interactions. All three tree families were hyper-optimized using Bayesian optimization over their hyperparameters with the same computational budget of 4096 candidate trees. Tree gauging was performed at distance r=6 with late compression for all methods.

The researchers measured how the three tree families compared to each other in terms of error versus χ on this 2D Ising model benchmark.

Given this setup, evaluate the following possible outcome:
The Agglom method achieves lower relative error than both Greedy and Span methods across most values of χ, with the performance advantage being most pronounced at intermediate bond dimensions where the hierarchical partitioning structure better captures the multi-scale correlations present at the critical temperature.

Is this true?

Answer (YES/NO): NO